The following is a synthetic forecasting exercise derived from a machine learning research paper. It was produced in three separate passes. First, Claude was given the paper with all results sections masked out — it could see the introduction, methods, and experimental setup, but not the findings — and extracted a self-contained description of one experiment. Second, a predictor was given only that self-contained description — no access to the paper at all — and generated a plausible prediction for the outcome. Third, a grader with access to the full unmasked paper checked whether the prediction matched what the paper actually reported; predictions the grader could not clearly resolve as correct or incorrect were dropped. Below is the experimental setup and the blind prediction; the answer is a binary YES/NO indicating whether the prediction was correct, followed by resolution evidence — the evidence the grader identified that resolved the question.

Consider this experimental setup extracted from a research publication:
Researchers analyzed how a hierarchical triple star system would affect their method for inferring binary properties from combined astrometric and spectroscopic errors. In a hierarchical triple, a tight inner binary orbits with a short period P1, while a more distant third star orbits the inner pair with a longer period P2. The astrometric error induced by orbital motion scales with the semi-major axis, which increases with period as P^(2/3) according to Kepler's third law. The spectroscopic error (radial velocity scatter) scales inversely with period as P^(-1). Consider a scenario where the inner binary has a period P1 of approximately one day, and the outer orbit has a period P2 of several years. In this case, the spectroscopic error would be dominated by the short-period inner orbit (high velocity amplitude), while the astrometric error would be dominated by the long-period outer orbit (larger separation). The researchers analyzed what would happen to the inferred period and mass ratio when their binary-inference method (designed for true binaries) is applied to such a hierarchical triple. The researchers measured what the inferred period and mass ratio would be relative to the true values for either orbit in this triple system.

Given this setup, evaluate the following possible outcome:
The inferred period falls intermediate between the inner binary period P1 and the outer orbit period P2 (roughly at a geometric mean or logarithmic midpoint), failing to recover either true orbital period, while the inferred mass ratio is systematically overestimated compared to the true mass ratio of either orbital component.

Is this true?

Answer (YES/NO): YES